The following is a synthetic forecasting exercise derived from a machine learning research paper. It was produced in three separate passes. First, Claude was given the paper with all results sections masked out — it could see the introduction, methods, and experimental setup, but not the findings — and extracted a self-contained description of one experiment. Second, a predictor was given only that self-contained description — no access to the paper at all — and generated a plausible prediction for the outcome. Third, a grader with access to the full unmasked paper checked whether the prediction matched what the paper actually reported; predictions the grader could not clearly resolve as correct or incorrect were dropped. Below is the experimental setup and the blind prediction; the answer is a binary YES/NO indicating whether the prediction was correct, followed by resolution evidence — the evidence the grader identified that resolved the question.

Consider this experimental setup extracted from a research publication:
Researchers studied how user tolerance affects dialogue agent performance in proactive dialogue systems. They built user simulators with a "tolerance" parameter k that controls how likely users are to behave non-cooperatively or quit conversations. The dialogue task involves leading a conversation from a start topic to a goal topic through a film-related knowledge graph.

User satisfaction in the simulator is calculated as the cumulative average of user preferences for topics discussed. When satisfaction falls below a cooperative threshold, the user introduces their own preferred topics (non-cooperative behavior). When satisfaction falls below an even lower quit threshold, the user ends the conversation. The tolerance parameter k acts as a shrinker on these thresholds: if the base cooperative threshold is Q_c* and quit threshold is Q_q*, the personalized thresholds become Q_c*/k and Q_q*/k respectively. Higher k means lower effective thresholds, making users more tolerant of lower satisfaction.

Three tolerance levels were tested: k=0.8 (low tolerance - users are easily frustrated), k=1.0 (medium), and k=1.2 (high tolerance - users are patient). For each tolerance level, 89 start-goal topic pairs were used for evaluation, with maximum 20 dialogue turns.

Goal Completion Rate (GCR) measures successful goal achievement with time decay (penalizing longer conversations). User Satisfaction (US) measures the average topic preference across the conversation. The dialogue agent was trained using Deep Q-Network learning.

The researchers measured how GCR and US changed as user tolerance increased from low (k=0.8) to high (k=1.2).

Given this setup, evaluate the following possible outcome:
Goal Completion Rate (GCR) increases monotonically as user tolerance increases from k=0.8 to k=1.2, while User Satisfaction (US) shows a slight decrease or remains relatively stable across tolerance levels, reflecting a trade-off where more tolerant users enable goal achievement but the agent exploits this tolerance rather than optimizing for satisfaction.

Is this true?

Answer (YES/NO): YES